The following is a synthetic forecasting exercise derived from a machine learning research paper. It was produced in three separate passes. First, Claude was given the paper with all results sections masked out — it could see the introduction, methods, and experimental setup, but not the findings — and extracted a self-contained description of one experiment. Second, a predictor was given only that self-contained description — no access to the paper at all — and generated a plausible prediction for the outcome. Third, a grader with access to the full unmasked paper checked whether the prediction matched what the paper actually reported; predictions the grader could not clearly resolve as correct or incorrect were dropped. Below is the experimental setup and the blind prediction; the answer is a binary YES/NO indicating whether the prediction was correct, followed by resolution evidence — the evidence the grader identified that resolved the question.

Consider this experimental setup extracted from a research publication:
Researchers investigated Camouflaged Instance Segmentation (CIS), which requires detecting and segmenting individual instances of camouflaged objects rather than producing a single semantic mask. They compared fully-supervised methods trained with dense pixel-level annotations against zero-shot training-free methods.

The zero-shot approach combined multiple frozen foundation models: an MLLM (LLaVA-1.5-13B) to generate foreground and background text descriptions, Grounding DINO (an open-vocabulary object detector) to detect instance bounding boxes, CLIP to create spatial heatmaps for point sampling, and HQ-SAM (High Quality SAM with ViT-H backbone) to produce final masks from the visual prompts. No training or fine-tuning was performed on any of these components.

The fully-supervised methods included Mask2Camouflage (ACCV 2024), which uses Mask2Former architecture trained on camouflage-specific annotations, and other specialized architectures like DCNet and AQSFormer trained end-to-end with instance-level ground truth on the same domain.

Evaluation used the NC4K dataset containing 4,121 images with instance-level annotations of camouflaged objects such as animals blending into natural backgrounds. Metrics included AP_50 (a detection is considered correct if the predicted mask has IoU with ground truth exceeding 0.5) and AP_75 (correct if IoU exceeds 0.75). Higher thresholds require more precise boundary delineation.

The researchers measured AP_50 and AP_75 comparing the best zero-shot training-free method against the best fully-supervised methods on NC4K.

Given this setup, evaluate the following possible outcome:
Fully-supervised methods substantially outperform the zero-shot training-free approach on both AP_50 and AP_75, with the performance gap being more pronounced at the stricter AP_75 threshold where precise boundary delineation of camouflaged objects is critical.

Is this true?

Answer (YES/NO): NO